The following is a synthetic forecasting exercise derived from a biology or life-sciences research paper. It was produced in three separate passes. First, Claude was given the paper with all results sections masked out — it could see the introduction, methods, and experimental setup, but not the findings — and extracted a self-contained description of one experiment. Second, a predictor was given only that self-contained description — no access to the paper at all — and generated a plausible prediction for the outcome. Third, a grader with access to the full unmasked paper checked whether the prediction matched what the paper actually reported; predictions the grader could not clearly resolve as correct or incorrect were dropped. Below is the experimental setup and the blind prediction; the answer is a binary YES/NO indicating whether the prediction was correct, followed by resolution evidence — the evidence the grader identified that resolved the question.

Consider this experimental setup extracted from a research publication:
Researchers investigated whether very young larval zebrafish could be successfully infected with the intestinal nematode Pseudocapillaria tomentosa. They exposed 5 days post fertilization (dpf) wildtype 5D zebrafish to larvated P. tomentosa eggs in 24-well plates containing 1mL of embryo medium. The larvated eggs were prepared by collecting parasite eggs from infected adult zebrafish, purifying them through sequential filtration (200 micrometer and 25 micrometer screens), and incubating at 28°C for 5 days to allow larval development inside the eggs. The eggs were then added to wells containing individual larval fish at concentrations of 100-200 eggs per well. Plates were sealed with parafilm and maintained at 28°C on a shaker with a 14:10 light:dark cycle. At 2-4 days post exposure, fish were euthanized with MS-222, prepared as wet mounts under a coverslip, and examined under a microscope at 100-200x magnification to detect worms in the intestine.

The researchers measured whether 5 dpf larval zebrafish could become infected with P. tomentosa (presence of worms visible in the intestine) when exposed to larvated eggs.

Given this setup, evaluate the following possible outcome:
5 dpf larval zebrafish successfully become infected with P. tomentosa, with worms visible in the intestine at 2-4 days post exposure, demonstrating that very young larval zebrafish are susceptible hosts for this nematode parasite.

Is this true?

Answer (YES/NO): NO